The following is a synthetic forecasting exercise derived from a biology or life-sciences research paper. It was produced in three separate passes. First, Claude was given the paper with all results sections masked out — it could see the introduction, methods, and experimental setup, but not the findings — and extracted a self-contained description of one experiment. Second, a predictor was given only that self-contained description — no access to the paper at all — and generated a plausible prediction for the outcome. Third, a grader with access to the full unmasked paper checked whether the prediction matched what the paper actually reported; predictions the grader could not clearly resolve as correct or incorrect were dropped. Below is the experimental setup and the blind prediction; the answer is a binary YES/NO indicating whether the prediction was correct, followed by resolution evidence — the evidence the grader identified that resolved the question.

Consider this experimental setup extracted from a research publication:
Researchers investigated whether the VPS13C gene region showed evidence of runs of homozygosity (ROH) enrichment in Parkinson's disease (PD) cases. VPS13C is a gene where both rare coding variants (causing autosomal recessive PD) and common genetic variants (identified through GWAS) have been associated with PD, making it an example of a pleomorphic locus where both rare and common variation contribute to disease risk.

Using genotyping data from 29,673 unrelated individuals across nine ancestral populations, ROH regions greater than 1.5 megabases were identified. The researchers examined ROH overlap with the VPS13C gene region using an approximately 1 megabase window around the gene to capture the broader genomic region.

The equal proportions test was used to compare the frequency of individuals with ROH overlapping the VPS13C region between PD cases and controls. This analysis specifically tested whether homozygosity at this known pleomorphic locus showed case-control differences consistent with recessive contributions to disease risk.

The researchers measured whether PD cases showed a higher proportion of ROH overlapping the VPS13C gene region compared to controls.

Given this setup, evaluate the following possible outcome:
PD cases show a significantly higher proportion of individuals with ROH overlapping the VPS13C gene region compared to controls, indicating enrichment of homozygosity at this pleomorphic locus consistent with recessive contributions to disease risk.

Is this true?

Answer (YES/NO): NO